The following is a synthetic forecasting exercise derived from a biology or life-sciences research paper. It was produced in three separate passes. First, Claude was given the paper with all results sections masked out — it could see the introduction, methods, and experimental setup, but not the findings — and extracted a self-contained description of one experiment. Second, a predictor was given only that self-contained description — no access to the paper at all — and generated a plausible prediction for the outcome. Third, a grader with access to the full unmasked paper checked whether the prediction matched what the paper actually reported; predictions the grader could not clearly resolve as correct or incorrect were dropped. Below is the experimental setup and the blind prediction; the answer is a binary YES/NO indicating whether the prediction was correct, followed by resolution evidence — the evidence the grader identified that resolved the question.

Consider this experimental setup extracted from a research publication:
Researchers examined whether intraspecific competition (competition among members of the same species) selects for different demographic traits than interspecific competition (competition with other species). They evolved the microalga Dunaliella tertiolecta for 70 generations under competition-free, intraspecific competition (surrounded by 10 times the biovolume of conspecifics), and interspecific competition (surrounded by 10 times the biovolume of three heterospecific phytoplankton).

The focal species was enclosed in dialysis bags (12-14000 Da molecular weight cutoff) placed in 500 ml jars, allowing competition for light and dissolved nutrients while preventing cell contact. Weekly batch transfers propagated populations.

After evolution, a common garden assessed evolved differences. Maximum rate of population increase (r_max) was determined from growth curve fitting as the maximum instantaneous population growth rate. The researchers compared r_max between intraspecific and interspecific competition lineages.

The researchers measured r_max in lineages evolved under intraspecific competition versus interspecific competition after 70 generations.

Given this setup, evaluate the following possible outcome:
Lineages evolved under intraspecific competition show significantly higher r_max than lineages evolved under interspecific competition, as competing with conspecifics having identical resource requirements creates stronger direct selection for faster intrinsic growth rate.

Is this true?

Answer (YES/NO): NO